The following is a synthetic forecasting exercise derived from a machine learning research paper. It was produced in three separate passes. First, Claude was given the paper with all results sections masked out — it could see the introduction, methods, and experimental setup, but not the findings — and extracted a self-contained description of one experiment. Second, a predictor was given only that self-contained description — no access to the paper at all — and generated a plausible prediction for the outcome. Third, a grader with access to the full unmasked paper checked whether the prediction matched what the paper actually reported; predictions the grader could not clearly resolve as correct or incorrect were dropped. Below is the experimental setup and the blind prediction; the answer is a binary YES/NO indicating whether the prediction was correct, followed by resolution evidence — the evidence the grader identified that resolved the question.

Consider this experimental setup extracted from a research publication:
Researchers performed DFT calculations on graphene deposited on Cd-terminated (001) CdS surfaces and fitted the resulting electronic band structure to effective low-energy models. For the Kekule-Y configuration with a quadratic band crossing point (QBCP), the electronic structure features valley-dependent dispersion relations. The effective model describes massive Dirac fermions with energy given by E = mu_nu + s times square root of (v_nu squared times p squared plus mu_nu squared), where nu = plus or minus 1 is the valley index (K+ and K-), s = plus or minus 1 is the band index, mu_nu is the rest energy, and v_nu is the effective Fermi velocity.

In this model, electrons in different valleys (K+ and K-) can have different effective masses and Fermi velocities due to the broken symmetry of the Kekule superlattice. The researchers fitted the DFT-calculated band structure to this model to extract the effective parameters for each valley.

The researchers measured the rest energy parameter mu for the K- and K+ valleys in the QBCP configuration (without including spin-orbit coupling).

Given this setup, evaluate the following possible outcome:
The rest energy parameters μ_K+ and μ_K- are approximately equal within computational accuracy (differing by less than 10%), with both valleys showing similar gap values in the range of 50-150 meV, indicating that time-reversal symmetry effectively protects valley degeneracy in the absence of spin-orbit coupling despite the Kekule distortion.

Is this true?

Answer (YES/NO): NO